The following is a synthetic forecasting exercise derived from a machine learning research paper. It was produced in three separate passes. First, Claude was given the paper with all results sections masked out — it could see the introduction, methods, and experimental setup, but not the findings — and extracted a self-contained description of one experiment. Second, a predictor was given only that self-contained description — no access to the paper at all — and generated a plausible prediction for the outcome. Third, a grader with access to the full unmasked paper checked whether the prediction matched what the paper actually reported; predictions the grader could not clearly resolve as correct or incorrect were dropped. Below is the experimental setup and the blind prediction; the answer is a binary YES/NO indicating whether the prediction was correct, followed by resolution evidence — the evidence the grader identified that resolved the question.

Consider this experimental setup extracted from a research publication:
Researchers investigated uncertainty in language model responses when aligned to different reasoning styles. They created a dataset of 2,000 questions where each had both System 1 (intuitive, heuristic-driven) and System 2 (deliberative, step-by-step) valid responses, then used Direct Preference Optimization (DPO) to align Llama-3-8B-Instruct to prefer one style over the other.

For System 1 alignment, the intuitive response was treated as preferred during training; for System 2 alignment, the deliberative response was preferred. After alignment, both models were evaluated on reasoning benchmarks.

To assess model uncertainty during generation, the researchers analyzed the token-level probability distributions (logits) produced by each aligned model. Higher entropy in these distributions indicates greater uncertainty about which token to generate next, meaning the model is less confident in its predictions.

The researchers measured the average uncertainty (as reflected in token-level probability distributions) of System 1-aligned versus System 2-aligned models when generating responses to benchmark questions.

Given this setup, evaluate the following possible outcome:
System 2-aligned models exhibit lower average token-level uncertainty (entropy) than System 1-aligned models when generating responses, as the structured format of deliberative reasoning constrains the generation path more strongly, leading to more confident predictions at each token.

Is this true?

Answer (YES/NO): NO